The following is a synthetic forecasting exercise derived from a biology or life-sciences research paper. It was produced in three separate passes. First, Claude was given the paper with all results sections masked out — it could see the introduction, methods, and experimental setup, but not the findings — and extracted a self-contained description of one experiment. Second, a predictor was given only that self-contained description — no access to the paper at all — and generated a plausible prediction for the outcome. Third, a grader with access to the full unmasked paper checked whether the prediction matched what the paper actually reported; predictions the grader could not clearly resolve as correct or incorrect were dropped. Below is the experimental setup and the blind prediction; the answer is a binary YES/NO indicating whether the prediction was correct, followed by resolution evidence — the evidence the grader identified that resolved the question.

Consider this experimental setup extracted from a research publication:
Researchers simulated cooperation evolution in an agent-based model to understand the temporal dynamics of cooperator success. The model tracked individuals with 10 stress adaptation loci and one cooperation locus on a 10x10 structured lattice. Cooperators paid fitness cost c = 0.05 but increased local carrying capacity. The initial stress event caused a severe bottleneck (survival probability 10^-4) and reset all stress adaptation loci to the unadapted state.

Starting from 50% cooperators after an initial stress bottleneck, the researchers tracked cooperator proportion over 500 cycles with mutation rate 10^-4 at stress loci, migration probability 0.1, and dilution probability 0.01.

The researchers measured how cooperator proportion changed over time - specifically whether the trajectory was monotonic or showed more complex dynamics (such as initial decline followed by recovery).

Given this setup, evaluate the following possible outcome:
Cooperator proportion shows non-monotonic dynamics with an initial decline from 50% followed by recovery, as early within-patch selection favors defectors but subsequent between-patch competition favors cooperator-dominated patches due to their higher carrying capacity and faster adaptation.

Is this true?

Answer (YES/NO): NO